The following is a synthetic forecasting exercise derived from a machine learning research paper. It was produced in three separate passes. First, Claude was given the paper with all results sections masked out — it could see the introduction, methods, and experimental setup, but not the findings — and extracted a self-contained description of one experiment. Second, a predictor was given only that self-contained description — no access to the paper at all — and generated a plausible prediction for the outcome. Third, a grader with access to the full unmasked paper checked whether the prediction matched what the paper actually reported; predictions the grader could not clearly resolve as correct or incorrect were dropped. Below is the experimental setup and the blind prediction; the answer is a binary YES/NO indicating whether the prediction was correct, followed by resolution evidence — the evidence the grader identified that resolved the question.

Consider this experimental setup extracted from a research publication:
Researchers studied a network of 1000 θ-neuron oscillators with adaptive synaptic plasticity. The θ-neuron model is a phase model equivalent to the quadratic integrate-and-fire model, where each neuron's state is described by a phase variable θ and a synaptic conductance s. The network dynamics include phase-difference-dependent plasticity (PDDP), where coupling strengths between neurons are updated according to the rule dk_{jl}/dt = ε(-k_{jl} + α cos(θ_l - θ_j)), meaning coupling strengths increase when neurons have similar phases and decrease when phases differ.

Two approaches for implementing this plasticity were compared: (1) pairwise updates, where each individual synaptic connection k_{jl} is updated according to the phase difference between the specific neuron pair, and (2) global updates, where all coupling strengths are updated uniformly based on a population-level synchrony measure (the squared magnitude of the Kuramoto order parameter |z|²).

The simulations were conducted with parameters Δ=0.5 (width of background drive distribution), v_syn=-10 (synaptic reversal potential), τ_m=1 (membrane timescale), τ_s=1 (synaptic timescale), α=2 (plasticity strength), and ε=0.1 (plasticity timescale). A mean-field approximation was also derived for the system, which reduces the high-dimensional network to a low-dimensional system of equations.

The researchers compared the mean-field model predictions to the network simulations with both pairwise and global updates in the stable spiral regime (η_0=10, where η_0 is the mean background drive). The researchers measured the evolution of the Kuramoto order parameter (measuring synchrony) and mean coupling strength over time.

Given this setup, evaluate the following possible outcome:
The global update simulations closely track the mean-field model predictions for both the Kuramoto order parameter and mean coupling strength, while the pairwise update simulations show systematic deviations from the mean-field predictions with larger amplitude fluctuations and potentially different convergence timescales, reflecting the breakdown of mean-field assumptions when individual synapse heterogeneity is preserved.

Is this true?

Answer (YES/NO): NO